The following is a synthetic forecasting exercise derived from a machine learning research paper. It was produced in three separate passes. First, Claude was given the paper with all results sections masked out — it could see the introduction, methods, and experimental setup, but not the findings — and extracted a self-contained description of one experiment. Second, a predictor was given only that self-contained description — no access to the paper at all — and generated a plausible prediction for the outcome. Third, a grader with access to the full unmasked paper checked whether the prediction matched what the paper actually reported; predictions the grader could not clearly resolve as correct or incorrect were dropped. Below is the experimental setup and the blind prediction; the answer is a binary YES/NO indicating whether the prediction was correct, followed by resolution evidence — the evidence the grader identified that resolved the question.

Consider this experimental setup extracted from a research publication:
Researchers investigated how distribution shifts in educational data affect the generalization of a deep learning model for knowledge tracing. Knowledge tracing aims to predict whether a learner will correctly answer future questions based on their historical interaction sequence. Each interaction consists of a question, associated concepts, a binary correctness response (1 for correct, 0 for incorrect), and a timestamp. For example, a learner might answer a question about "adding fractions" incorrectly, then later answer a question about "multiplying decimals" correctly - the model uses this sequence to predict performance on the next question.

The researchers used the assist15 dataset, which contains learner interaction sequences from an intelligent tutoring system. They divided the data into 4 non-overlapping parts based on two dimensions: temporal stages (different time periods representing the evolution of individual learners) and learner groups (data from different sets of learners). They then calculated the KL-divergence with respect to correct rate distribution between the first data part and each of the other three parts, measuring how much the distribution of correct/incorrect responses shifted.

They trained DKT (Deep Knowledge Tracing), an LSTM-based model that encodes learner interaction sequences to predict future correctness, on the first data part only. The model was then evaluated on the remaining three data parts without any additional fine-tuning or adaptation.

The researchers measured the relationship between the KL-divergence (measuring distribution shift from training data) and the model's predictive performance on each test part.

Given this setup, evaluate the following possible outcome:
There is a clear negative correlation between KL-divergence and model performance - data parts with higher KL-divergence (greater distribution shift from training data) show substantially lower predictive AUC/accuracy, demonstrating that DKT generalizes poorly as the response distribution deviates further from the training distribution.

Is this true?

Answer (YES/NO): YES